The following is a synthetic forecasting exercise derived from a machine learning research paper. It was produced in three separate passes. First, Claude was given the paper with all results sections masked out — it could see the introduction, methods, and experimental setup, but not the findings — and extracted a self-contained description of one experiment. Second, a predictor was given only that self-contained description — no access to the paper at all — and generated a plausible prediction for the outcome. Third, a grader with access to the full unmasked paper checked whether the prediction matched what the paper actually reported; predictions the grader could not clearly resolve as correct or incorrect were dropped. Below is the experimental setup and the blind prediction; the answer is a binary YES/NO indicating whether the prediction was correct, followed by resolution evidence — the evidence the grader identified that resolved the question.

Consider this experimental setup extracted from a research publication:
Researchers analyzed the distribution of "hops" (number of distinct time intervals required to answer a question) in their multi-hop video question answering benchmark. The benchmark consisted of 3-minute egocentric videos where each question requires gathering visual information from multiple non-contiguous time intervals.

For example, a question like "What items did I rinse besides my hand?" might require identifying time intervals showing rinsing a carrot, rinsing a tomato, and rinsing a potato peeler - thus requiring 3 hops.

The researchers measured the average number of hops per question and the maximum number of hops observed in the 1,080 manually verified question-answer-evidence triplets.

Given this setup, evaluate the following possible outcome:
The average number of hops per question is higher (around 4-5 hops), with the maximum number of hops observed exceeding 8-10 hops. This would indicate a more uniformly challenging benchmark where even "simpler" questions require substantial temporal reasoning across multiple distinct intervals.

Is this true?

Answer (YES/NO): NO